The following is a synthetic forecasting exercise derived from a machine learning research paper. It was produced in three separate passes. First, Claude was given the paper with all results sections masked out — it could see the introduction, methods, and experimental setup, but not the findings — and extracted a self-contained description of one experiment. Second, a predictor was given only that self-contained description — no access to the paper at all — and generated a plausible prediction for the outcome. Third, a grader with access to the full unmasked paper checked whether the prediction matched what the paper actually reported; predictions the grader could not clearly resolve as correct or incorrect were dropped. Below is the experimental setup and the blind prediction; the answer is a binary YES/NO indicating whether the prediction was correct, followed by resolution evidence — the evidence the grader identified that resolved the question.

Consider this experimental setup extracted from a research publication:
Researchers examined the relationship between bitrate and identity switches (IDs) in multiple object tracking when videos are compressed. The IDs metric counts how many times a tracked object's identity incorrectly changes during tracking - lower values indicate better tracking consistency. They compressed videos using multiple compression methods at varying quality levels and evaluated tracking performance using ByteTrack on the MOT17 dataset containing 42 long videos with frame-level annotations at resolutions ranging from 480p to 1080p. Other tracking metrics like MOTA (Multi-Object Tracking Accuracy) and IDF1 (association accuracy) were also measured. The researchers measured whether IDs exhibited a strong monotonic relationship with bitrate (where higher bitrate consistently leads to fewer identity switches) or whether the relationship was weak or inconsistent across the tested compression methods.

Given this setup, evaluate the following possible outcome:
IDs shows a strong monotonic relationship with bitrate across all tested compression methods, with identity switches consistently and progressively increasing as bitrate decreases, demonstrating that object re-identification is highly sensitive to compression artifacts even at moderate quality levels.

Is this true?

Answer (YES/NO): NO